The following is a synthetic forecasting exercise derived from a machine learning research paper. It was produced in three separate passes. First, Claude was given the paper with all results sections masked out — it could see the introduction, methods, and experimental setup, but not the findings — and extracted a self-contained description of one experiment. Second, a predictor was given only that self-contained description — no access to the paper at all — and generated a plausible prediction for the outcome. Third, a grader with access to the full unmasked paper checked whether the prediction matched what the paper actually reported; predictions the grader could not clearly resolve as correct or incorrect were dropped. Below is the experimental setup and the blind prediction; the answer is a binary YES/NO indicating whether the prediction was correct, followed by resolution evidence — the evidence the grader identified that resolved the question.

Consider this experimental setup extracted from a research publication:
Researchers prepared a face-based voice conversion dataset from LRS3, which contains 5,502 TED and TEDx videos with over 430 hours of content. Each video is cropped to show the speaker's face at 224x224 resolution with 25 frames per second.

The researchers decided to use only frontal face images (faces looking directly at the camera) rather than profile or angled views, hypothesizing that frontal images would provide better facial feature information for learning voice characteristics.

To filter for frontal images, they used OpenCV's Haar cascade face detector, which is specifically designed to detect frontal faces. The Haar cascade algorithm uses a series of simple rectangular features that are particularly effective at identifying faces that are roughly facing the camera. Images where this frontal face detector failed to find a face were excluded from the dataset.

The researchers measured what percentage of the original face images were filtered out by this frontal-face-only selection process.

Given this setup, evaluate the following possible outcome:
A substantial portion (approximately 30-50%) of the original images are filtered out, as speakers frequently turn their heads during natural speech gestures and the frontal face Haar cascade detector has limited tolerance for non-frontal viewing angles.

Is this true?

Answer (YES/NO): NO